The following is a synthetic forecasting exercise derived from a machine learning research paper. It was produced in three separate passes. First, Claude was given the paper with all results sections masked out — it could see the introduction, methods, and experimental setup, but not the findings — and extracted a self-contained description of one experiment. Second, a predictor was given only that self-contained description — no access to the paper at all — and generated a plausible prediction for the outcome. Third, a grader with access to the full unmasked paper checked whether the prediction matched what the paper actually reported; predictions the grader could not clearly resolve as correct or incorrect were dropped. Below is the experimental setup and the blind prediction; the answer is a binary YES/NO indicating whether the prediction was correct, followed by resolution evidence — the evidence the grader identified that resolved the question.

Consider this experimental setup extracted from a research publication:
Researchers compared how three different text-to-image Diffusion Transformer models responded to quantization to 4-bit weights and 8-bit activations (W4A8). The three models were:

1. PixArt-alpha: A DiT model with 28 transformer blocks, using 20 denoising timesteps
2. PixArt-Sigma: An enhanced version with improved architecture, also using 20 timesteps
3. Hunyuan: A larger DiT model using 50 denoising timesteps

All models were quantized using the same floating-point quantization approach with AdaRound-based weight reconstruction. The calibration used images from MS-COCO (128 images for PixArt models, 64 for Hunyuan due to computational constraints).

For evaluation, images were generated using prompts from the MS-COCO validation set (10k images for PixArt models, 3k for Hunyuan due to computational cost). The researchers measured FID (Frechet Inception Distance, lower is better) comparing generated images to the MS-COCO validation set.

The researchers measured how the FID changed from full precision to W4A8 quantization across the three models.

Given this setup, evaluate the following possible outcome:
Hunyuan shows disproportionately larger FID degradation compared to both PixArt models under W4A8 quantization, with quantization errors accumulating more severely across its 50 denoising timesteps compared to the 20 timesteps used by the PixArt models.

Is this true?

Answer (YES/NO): NO